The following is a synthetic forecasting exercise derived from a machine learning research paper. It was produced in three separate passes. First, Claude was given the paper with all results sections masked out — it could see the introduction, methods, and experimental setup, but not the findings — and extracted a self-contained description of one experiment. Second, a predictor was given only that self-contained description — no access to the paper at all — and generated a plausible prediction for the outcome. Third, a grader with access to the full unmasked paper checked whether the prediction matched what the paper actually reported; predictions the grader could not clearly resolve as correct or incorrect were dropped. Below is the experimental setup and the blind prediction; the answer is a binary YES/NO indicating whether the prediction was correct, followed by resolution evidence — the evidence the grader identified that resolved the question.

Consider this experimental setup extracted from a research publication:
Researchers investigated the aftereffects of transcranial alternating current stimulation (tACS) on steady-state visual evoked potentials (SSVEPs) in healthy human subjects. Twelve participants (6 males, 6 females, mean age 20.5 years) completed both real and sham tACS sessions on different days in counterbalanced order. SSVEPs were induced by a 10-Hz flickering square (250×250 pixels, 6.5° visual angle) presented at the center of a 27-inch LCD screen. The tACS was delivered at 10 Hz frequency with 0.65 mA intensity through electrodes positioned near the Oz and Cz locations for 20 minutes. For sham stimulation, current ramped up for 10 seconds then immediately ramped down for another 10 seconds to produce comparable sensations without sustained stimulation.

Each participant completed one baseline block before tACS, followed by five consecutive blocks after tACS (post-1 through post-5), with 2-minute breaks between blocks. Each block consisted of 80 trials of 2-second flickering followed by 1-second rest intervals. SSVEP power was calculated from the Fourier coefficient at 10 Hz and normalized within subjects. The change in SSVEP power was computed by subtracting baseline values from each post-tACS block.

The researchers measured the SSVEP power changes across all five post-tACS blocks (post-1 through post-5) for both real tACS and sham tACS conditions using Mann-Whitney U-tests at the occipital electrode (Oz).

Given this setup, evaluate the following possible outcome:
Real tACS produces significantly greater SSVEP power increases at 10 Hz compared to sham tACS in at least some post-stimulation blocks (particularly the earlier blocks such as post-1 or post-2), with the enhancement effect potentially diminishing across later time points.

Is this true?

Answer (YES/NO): YES